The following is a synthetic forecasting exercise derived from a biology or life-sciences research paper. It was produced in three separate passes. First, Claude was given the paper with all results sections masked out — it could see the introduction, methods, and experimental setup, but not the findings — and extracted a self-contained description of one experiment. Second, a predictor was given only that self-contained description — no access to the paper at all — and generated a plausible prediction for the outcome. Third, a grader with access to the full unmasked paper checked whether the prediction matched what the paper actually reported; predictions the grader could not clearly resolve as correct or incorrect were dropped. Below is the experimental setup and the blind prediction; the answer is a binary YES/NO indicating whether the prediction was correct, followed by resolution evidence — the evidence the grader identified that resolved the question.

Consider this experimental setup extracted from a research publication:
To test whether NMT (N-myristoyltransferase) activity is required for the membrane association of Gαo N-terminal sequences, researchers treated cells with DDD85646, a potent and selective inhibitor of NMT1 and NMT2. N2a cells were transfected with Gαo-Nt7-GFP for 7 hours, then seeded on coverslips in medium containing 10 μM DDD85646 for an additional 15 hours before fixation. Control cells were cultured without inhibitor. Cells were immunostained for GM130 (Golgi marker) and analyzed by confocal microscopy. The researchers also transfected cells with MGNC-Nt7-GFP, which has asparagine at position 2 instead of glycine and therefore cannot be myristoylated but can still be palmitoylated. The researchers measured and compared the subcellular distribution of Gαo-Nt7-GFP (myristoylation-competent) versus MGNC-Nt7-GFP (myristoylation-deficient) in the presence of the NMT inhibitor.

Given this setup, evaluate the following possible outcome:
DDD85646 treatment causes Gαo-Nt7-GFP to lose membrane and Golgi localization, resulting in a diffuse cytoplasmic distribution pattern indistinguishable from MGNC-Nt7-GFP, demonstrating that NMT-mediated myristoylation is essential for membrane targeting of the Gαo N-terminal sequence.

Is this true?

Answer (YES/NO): NO